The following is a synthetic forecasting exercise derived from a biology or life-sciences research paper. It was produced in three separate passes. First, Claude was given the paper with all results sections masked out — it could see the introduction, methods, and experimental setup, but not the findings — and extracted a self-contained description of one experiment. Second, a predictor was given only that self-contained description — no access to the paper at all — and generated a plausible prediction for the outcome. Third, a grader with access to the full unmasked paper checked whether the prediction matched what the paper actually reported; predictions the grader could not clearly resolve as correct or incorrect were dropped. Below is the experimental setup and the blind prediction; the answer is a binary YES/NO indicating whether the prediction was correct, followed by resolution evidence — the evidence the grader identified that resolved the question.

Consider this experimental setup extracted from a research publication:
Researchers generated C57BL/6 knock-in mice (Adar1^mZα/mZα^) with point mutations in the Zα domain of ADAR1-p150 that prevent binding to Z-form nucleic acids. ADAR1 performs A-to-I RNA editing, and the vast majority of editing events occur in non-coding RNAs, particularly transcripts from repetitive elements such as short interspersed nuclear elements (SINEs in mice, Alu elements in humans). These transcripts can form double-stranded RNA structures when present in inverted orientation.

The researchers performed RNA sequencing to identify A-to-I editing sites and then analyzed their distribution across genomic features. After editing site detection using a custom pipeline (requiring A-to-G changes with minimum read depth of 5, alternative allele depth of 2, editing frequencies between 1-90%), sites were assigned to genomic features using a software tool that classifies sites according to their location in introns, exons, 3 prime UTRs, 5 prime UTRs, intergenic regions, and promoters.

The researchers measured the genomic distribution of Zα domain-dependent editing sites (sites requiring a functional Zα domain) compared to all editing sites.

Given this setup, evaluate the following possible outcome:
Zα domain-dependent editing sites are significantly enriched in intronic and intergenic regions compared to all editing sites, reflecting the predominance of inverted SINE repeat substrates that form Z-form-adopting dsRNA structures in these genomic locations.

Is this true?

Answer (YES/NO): NO